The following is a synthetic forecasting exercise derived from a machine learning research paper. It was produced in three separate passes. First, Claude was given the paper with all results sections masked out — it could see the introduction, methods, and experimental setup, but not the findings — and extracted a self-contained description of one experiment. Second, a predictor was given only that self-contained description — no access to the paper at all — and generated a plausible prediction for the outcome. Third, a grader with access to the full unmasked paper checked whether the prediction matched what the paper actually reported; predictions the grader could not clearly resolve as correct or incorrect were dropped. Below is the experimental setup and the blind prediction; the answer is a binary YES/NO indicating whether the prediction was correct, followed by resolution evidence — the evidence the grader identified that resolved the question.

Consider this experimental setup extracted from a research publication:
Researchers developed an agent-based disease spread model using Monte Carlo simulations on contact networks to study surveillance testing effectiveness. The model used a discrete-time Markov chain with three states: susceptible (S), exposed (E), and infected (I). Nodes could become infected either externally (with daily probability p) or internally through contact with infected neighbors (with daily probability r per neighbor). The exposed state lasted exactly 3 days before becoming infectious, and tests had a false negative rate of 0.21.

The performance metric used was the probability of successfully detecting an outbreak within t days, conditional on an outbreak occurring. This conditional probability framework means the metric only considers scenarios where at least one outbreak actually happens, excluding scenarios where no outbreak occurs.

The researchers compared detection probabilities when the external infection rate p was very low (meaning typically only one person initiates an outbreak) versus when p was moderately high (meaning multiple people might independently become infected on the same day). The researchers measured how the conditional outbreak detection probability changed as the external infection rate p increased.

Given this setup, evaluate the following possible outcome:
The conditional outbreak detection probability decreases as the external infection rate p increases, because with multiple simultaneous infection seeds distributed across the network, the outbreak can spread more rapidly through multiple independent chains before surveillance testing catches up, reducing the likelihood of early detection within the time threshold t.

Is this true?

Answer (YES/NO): NO